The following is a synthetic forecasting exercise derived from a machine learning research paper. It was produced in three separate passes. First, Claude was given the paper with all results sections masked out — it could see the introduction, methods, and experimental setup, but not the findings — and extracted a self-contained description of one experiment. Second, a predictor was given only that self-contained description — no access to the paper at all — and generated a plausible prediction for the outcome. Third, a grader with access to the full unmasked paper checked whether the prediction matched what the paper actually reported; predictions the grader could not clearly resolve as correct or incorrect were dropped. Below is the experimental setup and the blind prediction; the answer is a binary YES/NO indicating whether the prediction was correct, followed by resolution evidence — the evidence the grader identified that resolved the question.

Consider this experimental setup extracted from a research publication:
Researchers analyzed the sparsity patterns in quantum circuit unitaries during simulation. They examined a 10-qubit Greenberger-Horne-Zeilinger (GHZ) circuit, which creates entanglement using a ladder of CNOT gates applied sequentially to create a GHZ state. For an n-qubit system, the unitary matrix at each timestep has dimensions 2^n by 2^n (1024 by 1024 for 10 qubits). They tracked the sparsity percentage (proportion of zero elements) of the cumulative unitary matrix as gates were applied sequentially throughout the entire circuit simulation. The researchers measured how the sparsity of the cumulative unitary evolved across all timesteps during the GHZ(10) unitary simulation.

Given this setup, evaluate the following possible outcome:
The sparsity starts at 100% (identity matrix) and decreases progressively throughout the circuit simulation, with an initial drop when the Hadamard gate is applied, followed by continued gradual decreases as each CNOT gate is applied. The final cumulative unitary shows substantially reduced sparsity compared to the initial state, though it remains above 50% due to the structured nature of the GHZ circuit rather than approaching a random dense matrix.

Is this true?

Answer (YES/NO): NO